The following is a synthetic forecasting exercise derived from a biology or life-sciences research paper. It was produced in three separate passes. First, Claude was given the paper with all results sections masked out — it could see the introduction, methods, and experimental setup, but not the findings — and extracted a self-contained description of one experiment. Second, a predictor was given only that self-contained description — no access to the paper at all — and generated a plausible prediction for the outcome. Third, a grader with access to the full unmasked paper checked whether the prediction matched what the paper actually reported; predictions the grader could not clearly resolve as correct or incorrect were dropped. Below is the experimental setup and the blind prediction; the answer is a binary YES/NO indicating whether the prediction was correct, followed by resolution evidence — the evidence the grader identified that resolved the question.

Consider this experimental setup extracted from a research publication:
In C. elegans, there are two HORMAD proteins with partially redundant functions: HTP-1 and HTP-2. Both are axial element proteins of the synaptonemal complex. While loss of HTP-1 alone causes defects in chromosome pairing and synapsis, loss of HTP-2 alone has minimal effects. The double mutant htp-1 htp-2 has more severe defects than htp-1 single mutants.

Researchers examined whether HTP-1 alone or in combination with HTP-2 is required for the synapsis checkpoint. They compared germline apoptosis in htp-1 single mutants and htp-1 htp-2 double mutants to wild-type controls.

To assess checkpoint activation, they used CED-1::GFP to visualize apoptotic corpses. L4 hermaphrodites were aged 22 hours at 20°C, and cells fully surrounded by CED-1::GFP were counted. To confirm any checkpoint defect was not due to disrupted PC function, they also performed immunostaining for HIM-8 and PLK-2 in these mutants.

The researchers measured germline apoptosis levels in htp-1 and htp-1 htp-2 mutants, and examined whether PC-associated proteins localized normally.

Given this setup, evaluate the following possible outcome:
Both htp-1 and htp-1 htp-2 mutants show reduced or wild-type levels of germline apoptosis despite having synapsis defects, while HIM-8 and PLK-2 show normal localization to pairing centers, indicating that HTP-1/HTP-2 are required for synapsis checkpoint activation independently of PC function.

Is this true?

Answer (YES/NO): NO